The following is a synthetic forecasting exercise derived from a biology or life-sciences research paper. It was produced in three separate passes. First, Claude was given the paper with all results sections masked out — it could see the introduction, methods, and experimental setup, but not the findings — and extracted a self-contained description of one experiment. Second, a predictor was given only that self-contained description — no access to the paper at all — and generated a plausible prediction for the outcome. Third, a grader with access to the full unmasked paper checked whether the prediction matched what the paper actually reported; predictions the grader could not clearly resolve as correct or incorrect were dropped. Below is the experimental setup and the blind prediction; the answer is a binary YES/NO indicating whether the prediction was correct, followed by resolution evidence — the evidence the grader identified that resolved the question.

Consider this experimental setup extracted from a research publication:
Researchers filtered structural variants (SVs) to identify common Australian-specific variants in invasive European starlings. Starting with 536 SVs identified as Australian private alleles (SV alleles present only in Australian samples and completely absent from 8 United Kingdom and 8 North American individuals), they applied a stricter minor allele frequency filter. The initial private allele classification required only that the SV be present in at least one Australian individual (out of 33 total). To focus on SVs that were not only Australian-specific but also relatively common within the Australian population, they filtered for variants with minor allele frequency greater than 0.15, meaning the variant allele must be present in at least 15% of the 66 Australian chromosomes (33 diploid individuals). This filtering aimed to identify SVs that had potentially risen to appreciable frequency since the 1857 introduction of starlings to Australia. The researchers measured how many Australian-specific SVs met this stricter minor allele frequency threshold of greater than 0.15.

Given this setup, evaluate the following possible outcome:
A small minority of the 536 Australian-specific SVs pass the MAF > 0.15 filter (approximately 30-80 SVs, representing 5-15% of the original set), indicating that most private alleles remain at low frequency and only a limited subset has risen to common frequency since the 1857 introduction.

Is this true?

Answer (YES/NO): NO